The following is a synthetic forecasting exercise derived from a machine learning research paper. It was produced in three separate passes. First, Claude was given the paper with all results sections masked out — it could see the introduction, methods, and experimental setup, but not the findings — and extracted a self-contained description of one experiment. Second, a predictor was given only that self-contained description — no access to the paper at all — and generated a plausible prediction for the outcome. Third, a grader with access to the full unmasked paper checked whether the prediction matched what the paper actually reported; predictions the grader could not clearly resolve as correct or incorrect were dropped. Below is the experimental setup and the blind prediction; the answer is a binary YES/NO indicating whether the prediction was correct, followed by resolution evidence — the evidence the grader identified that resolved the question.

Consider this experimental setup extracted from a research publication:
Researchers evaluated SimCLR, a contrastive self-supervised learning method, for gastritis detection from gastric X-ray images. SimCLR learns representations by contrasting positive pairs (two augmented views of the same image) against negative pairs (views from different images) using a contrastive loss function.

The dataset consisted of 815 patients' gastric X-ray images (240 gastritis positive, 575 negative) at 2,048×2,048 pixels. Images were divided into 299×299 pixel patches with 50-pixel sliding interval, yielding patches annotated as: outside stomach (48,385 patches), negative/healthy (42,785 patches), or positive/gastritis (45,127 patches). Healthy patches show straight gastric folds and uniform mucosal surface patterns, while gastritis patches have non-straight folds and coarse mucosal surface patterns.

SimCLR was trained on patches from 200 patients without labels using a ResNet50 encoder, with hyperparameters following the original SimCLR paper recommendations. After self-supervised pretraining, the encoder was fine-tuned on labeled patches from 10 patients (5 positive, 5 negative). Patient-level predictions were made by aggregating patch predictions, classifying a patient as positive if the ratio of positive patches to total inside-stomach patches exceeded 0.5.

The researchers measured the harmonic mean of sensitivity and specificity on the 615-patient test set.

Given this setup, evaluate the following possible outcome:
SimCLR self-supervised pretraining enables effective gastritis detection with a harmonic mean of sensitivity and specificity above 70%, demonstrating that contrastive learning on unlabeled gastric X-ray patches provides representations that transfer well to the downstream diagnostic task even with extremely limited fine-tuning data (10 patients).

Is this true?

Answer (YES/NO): NO